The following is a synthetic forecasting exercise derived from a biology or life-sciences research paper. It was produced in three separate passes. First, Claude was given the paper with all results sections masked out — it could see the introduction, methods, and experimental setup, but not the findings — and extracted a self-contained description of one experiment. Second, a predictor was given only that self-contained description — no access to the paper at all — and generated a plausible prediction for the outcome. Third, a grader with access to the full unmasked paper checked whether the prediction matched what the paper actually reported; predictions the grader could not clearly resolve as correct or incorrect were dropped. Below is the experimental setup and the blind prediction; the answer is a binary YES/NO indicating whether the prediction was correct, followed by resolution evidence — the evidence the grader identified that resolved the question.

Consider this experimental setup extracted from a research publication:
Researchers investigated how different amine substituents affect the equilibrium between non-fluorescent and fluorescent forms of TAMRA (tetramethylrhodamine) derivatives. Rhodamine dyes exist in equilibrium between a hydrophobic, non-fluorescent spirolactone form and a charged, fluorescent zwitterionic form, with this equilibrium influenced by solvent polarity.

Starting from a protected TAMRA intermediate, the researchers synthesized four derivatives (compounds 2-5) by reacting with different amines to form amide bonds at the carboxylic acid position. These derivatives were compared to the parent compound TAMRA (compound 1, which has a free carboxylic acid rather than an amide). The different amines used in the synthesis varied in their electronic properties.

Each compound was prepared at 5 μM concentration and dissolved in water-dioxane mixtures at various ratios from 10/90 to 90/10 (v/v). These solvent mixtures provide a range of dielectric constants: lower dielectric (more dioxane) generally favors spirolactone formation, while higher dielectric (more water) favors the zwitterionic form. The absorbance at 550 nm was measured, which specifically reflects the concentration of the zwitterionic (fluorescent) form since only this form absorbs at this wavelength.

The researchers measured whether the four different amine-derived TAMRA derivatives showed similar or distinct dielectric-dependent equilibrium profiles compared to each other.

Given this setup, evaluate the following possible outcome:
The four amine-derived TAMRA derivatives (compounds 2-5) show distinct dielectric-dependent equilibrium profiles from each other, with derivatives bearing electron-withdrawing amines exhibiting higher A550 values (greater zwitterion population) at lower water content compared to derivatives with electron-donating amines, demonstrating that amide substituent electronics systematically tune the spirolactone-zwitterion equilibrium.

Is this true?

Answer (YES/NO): NO